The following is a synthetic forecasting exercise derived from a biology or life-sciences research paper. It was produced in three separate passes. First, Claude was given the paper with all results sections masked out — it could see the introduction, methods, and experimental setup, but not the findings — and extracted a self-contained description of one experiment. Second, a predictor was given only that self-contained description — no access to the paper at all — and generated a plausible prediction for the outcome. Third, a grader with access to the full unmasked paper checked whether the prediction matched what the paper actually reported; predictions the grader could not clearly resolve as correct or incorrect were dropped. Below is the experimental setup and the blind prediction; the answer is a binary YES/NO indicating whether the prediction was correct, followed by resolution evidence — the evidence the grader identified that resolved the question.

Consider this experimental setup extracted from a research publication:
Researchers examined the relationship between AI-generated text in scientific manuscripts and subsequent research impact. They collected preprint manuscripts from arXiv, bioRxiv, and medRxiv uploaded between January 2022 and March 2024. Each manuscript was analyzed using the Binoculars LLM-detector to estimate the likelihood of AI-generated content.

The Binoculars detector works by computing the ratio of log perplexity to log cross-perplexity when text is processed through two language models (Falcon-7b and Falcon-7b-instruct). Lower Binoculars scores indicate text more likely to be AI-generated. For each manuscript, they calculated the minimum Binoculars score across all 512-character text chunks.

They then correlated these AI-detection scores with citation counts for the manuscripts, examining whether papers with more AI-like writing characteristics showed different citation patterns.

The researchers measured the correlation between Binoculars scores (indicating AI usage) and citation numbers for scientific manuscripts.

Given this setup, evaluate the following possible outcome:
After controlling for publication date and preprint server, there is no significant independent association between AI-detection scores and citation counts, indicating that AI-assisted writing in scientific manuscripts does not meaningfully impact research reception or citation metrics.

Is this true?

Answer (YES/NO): NO